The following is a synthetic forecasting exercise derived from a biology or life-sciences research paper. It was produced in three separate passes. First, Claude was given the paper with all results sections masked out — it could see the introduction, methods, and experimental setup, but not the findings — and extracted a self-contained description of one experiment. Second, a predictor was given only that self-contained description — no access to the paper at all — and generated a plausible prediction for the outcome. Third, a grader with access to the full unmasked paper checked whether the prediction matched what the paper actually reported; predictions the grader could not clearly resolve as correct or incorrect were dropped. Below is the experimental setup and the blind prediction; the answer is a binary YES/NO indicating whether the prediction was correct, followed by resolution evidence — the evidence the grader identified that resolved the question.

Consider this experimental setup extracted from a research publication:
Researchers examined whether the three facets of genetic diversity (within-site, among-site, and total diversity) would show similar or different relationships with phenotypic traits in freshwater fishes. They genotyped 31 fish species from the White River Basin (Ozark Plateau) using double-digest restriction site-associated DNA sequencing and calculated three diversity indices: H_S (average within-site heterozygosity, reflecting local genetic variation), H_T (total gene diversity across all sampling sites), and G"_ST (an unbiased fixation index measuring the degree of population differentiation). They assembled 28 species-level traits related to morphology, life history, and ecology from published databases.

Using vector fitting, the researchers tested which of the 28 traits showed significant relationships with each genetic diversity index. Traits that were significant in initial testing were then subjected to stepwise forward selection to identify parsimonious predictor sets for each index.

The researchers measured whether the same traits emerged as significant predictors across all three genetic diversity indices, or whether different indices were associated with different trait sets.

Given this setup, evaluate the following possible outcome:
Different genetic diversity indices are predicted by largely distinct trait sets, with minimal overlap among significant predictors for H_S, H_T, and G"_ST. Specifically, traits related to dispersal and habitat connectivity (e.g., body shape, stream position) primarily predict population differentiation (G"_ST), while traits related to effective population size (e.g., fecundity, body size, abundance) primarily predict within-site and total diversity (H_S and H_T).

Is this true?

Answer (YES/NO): NO